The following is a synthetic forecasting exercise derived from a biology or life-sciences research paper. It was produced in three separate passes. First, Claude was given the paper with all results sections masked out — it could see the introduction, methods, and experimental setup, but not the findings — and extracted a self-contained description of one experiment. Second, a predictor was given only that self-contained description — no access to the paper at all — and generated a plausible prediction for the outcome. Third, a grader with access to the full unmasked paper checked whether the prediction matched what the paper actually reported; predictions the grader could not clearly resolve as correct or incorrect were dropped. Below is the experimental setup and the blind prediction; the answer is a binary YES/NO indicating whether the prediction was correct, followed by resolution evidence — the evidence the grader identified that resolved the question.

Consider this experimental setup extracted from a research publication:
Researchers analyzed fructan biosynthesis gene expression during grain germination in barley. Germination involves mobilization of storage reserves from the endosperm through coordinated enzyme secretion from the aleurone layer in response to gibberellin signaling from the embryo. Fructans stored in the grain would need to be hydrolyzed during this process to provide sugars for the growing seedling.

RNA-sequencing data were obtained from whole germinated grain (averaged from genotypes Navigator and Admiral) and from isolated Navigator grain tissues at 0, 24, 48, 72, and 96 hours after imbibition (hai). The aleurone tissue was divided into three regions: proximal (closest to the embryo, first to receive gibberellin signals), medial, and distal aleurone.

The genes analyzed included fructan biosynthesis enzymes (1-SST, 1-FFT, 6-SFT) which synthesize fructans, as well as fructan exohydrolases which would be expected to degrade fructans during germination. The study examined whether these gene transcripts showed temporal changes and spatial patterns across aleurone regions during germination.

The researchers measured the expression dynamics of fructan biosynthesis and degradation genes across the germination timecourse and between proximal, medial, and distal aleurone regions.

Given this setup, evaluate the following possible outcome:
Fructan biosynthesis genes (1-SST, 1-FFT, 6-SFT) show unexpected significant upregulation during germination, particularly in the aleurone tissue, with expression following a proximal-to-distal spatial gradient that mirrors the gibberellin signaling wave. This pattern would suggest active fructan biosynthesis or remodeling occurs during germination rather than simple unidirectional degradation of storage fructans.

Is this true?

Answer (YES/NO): NO